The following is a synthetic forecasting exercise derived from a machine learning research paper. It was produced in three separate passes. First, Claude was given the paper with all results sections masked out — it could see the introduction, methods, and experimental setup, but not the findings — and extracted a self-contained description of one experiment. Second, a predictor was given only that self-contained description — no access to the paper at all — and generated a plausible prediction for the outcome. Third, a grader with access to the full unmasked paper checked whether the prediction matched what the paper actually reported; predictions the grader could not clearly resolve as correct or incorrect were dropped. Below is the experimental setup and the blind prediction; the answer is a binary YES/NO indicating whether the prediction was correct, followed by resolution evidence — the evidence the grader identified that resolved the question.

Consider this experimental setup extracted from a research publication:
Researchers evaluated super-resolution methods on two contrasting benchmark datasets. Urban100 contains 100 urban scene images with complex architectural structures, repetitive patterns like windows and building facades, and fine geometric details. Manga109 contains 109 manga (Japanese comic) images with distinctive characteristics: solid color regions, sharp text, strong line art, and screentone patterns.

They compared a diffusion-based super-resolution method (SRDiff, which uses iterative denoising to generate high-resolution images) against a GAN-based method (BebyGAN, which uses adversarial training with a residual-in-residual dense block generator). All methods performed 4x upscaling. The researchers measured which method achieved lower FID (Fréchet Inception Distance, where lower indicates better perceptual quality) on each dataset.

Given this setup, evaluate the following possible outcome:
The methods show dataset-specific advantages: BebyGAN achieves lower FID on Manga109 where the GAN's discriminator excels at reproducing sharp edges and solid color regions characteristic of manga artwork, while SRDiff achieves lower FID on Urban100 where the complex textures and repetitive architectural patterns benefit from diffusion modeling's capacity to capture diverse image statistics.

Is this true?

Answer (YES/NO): YES